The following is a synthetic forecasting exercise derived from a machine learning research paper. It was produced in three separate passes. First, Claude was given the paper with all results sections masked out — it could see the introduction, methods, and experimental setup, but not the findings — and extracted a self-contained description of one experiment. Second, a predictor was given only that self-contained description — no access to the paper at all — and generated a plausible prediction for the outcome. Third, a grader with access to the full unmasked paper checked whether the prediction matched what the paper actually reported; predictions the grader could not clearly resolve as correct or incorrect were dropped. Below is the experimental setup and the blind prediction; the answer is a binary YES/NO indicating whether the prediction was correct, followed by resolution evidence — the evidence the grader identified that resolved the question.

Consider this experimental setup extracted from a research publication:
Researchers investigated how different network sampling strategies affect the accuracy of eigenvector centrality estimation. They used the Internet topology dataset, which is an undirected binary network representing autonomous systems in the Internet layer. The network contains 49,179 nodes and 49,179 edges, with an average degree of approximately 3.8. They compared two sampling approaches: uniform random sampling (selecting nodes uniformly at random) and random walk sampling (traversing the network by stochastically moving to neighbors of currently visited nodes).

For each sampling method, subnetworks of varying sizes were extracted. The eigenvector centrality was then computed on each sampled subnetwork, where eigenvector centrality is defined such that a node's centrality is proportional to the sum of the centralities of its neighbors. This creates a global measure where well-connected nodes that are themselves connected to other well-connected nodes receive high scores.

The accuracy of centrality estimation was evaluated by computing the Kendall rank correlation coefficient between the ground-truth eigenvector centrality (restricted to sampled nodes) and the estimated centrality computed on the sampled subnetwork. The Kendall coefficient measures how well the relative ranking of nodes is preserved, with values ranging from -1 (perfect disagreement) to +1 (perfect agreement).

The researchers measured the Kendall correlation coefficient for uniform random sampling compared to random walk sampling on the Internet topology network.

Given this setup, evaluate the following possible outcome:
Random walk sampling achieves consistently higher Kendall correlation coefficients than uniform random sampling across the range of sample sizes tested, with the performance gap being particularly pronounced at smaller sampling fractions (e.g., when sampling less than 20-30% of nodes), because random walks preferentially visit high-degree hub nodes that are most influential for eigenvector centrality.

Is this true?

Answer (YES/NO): YES